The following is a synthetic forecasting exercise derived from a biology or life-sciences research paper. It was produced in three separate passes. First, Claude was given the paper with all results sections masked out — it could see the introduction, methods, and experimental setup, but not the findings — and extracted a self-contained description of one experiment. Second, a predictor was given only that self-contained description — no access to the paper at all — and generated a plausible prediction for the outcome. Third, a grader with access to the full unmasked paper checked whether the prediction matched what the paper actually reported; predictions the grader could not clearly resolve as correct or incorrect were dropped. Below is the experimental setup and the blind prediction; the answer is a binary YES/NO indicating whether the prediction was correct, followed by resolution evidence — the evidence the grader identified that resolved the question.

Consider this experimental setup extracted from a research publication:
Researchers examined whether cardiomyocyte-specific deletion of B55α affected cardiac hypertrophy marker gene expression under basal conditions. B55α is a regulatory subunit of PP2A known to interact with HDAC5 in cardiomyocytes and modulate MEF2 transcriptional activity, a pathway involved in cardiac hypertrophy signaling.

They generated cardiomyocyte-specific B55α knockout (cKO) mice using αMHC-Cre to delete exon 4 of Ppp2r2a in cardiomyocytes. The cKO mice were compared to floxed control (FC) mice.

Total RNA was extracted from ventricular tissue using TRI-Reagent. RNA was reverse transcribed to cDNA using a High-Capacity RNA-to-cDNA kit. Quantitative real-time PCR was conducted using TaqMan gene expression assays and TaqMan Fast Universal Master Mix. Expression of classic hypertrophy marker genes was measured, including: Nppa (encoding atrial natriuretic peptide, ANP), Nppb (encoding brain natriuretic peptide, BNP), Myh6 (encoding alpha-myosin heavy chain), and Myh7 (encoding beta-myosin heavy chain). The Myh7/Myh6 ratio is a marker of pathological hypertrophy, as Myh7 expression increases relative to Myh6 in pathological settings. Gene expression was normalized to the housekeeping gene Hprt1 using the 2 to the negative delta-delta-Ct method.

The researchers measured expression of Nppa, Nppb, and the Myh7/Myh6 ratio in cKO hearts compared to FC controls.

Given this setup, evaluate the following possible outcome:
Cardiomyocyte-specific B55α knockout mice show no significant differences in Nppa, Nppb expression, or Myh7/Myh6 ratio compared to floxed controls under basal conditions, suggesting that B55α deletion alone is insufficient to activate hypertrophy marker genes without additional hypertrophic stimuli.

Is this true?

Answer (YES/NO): NO